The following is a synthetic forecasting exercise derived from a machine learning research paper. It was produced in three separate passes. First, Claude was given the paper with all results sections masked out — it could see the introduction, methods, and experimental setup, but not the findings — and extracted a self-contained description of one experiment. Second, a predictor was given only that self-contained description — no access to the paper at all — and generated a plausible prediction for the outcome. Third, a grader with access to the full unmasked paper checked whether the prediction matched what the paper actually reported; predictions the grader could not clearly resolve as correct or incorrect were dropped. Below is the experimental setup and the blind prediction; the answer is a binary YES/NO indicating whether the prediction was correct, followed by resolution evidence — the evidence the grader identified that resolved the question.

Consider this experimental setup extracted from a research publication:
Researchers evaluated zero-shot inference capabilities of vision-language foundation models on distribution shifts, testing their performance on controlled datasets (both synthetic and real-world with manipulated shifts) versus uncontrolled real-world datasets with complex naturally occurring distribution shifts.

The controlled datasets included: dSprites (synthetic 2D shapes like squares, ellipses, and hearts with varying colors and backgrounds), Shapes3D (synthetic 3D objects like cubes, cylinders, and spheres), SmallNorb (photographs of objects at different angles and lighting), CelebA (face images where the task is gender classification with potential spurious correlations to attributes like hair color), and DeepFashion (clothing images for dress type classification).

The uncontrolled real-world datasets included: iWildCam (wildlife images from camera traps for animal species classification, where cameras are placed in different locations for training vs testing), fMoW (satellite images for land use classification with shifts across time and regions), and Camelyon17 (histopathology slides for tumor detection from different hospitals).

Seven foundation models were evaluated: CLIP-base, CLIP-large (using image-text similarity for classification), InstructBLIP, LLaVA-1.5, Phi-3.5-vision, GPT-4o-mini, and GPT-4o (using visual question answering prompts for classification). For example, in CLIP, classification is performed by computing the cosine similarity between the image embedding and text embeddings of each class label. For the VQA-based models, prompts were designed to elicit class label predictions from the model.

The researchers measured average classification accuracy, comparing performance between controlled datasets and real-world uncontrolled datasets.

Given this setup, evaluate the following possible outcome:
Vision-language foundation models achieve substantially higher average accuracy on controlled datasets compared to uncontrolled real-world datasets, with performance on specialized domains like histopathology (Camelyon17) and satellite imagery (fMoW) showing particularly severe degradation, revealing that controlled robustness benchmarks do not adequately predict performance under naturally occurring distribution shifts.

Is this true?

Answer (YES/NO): YES